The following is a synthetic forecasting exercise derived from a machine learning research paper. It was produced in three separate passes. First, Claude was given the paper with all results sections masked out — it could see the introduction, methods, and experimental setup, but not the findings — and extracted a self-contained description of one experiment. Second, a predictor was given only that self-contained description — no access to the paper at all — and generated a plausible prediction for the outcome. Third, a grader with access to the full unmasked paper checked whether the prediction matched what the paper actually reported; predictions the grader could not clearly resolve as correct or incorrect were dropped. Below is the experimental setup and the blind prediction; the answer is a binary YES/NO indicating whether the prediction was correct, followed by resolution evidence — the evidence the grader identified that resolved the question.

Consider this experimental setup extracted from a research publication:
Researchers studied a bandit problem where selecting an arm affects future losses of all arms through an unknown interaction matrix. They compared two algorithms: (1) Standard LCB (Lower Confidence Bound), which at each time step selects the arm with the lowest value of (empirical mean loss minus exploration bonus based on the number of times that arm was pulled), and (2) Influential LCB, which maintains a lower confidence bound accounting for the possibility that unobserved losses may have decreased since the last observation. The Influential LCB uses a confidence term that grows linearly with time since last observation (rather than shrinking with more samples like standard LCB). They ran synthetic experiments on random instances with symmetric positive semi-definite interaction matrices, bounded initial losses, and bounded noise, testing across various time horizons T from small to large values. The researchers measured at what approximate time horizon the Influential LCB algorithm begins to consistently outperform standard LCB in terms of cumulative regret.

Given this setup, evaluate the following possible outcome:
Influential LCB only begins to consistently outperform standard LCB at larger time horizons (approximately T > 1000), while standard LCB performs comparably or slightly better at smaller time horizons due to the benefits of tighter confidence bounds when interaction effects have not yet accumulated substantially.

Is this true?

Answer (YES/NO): YES